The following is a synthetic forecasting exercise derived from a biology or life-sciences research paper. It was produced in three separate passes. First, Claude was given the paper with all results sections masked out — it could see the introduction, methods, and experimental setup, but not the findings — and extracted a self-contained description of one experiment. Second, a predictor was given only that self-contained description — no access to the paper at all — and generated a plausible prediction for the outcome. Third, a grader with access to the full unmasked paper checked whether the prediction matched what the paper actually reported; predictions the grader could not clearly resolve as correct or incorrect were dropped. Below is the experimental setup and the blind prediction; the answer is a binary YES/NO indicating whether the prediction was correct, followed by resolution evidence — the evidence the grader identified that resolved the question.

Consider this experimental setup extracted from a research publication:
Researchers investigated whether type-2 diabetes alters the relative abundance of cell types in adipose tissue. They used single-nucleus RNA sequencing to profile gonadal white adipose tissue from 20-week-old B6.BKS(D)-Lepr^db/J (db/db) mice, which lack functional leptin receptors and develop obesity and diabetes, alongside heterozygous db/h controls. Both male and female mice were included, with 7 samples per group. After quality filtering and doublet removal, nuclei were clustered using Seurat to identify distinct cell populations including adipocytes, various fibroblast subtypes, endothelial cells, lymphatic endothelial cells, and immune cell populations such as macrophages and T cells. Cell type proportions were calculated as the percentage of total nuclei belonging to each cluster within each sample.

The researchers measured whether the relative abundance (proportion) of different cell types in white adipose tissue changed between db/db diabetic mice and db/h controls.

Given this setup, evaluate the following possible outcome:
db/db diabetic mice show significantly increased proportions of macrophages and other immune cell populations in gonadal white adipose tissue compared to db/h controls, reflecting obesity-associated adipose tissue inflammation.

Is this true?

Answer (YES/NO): YES